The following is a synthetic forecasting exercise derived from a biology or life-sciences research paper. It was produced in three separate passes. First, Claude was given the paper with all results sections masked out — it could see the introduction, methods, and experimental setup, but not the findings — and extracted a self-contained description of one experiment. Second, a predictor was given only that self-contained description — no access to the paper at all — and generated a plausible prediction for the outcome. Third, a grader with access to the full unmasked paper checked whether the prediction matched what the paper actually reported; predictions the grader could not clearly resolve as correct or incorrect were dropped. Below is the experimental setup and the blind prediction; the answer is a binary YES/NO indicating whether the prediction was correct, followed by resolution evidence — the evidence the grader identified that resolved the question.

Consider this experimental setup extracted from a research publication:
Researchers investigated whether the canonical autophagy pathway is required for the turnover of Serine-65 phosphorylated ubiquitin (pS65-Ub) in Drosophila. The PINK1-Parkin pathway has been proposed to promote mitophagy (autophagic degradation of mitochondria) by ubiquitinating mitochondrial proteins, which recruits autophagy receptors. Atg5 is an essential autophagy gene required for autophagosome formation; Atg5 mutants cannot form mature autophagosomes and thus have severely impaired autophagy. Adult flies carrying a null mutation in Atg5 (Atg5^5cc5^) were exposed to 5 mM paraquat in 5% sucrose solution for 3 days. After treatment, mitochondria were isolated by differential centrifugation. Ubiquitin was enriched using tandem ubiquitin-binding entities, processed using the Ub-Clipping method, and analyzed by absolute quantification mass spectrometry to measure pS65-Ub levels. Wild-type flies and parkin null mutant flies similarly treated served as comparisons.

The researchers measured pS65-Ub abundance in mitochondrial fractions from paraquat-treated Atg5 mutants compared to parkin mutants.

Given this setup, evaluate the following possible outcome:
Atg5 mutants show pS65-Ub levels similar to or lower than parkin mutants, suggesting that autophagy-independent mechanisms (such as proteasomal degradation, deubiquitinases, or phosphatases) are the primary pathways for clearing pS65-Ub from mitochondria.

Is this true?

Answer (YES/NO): YES